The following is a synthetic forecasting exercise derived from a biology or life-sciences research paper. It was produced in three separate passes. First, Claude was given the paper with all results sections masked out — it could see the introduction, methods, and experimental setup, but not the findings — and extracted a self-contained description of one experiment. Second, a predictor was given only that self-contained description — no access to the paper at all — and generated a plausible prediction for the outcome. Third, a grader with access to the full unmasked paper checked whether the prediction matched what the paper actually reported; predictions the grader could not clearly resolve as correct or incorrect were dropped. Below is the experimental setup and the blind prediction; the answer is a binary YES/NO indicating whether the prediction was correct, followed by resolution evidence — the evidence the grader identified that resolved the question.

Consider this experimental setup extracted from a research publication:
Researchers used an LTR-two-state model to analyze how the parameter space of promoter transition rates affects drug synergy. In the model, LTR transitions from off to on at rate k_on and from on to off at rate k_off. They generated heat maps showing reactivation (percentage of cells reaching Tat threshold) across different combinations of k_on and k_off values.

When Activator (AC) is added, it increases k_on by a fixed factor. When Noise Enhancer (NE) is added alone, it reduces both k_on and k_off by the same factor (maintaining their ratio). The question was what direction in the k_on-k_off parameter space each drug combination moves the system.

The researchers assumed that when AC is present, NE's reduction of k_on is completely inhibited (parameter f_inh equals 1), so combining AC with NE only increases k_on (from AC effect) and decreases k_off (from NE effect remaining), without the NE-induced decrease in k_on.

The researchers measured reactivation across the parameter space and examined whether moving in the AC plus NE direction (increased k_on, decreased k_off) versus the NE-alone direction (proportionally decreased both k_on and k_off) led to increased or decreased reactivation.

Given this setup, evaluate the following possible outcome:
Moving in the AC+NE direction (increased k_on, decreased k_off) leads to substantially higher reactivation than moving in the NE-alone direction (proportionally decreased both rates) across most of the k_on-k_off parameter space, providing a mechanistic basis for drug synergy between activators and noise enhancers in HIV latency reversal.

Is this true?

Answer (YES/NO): NO